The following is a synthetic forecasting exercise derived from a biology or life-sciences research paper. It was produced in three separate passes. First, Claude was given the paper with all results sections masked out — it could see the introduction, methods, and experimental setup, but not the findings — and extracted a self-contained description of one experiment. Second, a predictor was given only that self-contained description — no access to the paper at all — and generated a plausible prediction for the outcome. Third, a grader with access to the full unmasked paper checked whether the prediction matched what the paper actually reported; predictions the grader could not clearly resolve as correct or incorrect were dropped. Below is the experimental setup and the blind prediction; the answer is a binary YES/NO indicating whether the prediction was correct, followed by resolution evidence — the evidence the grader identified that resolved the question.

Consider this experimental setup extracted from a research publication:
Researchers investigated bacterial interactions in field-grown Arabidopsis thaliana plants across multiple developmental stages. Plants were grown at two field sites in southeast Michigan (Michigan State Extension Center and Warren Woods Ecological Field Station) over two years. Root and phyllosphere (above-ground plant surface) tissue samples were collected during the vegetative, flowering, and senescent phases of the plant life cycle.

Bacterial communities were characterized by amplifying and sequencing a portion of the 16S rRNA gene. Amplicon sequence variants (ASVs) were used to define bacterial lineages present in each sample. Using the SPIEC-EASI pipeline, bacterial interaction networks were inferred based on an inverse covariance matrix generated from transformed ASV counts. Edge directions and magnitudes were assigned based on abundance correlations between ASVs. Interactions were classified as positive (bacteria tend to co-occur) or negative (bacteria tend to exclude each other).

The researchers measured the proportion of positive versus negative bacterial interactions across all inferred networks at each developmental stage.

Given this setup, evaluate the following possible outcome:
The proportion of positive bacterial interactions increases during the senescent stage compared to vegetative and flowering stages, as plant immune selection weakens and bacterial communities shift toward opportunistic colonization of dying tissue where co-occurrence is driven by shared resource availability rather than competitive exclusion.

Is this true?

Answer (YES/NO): NO